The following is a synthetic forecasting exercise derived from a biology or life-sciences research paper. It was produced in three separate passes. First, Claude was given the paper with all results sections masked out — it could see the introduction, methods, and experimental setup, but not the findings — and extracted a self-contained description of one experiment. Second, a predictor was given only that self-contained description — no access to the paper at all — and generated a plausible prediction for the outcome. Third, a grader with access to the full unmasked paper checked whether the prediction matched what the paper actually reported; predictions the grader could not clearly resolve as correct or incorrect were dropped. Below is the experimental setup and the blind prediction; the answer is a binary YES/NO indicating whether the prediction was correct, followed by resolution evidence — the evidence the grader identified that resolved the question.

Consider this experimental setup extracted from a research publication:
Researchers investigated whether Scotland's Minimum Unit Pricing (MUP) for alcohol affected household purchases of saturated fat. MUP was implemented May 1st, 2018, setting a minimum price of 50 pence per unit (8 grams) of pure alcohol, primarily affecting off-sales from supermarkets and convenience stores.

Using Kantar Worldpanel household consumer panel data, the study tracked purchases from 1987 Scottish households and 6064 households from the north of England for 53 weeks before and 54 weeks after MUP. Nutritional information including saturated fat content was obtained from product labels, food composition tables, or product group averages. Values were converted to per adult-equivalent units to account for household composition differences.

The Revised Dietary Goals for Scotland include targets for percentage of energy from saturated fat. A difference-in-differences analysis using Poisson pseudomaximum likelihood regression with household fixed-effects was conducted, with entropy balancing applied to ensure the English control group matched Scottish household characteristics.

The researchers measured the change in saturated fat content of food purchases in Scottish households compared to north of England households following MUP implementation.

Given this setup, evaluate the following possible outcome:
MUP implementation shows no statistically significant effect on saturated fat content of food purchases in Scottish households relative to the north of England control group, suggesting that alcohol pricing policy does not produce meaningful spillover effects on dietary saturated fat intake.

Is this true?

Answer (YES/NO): YES